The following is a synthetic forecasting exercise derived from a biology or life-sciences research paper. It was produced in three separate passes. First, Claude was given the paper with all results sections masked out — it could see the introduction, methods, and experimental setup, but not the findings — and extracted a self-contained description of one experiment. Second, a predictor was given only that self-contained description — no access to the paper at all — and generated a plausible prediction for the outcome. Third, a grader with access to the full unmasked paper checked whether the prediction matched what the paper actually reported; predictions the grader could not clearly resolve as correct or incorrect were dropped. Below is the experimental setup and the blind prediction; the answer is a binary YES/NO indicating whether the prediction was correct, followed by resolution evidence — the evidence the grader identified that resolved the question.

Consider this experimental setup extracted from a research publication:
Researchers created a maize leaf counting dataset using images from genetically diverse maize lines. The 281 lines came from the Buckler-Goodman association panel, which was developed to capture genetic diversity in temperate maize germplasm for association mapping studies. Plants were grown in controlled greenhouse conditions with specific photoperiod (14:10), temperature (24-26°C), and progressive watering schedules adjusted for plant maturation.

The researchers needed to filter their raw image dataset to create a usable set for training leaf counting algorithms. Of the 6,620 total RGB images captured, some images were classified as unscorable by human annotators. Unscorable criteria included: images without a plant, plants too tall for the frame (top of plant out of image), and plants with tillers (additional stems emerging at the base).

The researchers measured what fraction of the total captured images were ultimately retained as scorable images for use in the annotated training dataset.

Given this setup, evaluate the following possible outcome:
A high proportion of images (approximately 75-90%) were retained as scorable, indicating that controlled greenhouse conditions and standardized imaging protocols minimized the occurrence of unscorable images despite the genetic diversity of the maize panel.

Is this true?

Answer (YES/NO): NO